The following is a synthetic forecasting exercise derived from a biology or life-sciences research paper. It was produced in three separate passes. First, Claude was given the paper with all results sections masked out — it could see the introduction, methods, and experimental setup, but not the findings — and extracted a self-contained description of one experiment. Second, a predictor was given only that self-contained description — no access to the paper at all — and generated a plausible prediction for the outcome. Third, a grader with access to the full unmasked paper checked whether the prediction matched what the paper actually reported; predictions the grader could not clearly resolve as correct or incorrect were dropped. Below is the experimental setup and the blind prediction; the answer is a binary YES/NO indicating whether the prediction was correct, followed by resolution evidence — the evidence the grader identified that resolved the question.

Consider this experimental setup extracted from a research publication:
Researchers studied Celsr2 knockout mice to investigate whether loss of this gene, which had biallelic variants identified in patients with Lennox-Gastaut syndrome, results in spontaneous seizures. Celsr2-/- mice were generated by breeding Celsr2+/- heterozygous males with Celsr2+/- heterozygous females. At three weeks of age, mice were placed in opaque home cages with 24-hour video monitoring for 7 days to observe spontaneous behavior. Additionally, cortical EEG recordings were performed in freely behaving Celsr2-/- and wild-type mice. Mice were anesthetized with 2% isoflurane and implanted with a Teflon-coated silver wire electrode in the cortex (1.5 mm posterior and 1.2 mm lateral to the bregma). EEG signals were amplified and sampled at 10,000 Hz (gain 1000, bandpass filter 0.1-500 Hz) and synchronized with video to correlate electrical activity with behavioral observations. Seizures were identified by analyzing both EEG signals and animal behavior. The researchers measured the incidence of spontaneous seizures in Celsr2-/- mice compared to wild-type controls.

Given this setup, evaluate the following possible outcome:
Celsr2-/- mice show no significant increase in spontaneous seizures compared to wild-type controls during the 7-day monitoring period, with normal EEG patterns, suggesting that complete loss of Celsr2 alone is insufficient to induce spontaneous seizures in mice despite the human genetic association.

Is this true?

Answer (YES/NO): NO